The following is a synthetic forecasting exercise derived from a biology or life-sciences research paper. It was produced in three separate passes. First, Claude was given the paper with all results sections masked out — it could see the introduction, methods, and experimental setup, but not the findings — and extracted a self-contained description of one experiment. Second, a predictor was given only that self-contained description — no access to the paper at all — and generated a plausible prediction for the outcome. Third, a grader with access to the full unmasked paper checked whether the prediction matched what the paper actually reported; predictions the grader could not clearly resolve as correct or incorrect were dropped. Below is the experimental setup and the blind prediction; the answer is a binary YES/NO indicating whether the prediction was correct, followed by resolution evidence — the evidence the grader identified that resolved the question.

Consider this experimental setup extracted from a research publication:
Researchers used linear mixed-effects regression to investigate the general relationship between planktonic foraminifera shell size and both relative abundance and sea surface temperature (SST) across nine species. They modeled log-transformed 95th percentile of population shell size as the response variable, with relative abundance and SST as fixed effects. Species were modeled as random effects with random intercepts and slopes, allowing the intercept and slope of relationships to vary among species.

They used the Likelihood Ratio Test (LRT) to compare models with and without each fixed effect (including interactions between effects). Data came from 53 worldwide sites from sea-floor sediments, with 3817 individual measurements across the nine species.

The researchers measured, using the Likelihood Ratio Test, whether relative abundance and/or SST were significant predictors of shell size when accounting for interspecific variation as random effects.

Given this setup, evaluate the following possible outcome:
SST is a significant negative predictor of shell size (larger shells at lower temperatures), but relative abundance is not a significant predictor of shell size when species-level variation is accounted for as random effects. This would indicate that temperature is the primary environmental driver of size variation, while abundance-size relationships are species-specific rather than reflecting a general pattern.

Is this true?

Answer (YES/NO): NO